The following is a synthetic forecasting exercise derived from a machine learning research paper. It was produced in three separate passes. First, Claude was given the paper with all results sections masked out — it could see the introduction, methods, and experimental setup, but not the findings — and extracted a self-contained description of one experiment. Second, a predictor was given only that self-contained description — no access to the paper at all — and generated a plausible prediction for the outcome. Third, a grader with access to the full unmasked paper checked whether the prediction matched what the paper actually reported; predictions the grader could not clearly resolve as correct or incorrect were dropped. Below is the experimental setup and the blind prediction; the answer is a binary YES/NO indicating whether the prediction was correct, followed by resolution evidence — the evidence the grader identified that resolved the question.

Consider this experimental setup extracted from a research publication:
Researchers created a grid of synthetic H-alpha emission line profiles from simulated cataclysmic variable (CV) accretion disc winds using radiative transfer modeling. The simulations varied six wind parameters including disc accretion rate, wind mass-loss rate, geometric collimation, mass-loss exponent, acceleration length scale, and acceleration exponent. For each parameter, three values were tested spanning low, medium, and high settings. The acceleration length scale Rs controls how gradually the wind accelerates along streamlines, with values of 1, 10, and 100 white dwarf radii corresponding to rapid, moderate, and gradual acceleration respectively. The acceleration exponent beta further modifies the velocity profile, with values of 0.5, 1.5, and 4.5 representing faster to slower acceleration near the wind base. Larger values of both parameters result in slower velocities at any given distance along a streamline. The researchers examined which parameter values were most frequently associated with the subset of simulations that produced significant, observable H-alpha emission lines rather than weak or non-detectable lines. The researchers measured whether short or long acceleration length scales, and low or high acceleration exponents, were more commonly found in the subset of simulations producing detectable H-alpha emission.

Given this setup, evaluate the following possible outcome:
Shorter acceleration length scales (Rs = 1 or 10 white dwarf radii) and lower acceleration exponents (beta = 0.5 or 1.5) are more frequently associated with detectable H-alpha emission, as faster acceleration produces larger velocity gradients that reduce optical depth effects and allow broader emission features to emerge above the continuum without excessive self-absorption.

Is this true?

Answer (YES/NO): NO